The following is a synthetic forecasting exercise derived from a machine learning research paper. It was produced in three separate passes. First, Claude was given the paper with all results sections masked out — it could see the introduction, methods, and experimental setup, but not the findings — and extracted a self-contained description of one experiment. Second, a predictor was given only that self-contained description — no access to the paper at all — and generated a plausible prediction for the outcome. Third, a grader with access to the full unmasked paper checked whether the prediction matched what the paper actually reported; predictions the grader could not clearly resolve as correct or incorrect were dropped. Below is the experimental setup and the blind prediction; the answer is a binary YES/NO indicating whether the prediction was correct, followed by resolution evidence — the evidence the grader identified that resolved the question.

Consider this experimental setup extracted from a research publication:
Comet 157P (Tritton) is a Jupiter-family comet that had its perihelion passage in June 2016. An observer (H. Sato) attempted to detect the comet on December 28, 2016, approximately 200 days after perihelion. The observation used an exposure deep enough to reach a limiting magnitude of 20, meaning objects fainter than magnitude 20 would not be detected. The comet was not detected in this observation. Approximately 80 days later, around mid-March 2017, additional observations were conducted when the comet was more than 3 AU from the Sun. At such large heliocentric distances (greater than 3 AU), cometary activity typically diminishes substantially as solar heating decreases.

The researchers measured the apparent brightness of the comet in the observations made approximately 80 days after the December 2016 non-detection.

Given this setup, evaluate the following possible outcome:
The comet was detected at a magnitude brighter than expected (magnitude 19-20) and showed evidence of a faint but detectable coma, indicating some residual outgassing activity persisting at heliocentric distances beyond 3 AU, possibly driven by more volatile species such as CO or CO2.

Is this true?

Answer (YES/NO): NO